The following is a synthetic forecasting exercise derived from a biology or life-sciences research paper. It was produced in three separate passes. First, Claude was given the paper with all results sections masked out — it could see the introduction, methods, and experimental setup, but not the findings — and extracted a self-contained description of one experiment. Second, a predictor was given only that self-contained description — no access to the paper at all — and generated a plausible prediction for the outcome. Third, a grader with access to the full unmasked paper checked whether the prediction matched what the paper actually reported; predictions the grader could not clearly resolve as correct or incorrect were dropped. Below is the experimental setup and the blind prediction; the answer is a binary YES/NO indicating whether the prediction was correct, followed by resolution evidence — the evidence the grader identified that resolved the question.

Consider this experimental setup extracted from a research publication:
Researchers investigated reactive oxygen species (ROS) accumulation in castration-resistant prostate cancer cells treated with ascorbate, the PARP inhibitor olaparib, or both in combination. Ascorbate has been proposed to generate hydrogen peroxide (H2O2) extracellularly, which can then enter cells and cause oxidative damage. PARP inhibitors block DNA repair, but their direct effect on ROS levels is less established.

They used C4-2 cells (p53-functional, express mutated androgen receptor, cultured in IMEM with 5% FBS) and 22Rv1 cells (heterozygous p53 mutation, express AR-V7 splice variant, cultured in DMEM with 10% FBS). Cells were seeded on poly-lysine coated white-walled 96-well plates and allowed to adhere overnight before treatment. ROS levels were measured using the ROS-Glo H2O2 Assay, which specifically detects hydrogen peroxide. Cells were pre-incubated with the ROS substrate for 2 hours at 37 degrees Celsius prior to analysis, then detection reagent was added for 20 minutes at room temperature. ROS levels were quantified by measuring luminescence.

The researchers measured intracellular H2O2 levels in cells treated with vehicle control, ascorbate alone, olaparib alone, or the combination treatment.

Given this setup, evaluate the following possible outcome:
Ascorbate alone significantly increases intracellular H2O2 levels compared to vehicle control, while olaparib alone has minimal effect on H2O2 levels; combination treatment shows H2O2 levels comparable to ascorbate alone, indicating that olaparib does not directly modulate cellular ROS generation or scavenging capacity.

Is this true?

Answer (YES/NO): YES